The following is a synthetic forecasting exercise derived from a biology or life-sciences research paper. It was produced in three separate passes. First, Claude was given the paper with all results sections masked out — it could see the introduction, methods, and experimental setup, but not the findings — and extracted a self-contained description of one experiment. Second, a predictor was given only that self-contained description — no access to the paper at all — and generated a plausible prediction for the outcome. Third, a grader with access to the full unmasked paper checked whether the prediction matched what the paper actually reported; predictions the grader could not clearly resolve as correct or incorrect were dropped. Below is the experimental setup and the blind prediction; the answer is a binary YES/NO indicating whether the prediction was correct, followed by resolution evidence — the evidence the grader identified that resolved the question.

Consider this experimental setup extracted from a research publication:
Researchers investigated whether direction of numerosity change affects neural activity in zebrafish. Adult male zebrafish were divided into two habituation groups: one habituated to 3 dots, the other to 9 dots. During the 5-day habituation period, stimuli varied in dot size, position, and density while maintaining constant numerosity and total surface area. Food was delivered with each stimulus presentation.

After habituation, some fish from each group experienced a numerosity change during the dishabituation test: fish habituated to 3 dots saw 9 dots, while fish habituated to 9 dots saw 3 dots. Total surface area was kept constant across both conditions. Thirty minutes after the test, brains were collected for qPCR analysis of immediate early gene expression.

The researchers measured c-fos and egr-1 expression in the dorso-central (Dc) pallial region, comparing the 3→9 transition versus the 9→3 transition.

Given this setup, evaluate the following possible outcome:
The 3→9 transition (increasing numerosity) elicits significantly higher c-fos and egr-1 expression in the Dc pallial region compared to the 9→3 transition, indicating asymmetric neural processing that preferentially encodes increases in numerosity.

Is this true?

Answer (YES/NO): YES